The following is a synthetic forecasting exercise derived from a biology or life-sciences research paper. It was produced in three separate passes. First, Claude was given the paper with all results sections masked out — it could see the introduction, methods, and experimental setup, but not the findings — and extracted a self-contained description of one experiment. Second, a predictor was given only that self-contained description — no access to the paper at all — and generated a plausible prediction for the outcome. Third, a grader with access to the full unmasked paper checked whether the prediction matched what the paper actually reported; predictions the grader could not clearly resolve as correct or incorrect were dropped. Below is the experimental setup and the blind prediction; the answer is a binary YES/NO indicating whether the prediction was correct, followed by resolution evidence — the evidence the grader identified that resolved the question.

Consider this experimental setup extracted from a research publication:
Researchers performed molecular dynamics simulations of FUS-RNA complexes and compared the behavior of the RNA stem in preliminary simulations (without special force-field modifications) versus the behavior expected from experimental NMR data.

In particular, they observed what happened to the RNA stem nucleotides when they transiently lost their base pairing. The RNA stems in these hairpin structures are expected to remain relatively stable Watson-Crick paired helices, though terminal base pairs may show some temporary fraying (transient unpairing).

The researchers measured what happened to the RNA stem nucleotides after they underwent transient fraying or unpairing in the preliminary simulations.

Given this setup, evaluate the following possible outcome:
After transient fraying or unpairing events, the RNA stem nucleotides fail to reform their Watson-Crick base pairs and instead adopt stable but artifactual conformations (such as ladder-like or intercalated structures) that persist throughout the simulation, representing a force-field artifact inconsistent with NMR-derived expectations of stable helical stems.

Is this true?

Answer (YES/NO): NO